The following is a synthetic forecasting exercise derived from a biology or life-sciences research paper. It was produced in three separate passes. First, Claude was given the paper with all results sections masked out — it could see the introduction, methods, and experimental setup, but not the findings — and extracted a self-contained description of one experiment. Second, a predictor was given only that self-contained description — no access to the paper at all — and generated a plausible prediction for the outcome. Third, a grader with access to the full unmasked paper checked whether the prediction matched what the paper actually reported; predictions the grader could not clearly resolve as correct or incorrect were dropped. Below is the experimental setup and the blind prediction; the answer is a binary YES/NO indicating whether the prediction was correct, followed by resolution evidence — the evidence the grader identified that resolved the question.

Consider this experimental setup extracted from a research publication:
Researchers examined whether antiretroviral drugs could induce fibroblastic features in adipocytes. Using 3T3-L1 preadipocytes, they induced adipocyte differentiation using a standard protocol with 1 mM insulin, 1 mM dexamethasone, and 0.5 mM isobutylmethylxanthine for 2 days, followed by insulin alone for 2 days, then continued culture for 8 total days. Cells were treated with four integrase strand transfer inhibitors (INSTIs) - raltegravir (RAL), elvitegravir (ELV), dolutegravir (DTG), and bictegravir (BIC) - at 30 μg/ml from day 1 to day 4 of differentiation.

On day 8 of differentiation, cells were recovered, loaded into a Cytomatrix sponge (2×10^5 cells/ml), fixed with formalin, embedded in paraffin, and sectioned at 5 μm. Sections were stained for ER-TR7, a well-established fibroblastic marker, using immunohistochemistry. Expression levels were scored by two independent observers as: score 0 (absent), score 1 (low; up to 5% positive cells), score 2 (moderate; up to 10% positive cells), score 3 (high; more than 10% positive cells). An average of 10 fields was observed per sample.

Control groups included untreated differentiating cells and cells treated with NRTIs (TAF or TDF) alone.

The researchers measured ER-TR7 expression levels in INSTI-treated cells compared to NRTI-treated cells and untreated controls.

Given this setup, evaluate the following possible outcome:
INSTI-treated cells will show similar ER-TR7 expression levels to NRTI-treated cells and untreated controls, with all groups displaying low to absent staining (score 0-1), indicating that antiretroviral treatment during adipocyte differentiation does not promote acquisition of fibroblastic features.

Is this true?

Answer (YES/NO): NO